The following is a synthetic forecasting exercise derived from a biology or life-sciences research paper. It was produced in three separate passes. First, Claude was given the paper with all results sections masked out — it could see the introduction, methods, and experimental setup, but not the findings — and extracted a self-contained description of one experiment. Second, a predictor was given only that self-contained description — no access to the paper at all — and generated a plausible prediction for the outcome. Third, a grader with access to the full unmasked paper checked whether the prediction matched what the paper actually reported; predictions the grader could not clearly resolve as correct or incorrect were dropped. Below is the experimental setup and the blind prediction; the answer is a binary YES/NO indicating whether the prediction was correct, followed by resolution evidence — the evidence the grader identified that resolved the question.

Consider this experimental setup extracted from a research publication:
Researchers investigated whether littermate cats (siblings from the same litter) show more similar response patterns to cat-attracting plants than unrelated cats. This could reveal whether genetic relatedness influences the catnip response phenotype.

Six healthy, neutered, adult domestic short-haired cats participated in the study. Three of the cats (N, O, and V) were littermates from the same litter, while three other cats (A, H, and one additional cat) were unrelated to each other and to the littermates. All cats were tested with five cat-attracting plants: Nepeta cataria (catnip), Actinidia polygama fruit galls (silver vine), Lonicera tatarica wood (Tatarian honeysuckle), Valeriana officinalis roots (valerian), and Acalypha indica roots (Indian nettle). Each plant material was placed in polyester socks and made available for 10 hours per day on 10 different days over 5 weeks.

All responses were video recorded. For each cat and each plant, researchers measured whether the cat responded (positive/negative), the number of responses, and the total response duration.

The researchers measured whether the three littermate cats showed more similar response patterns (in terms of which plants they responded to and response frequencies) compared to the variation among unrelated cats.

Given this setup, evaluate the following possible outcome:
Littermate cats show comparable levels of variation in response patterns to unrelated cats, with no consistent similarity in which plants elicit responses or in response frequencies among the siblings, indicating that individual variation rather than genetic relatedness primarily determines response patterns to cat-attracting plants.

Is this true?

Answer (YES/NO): NO